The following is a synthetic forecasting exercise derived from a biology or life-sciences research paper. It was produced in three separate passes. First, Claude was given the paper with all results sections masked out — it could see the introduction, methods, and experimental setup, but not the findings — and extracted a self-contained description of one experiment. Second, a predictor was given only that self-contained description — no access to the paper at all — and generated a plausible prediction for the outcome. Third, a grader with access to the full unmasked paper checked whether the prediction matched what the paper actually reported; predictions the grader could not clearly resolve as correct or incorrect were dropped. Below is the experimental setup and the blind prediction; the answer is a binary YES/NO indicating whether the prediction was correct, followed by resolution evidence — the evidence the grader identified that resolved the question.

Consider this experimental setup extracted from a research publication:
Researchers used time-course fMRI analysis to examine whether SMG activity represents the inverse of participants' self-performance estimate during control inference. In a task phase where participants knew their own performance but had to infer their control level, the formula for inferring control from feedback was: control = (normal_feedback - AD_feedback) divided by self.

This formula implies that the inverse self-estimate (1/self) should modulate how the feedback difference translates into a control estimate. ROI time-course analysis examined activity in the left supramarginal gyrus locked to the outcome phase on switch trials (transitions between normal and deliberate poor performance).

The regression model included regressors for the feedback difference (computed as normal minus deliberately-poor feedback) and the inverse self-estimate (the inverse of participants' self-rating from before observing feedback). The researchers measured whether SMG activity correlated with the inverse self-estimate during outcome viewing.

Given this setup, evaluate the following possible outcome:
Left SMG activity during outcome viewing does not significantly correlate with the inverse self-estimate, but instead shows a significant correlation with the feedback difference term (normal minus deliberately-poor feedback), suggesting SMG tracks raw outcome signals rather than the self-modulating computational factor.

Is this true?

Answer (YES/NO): NO